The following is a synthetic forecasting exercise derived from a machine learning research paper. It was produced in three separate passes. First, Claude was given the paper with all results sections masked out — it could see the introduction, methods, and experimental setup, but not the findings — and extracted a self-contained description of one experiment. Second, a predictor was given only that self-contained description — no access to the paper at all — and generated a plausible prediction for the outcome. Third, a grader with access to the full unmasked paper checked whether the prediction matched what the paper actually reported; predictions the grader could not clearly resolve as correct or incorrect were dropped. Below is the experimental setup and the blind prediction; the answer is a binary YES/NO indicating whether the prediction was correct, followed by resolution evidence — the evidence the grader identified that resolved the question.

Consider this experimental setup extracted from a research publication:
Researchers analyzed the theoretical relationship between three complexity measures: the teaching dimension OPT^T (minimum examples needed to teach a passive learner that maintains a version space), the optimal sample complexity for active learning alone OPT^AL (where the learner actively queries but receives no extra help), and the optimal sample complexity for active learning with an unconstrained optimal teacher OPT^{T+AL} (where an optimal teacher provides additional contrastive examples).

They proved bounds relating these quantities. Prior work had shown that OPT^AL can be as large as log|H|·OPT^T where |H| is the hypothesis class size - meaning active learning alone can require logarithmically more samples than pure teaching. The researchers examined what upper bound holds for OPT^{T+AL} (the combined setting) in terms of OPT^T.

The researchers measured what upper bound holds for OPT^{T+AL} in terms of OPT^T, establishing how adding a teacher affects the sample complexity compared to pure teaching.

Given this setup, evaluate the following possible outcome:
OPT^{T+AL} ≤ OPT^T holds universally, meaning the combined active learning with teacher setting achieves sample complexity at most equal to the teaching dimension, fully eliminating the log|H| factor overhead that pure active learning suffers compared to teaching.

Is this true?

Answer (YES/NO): NO